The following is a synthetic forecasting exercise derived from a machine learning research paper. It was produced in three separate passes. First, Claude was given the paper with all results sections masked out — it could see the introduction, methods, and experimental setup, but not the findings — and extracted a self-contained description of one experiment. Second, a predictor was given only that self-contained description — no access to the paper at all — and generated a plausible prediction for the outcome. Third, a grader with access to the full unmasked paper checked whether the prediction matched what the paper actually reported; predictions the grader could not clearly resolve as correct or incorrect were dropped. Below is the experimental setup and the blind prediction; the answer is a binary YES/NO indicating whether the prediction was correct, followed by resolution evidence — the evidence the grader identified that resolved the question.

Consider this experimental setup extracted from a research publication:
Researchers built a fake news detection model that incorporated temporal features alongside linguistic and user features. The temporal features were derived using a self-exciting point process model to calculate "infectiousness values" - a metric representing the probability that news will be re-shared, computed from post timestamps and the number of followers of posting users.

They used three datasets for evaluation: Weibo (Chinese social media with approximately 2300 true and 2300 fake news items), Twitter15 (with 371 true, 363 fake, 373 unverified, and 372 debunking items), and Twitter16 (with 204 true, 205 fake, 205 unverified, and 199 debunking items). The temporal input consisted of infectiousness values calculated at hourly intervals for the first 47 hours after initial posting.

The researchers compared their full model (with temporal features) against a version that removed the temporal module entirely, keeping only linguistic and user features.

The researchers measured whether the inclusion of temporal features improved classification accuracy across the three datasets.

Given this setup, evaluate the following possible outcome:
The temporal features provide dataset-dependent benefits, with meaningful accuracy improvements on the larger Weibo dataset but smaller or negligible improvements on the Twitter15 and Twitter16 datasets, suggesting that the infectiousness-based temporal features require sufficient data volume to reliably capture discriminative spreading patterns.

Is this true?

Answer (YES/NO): NO